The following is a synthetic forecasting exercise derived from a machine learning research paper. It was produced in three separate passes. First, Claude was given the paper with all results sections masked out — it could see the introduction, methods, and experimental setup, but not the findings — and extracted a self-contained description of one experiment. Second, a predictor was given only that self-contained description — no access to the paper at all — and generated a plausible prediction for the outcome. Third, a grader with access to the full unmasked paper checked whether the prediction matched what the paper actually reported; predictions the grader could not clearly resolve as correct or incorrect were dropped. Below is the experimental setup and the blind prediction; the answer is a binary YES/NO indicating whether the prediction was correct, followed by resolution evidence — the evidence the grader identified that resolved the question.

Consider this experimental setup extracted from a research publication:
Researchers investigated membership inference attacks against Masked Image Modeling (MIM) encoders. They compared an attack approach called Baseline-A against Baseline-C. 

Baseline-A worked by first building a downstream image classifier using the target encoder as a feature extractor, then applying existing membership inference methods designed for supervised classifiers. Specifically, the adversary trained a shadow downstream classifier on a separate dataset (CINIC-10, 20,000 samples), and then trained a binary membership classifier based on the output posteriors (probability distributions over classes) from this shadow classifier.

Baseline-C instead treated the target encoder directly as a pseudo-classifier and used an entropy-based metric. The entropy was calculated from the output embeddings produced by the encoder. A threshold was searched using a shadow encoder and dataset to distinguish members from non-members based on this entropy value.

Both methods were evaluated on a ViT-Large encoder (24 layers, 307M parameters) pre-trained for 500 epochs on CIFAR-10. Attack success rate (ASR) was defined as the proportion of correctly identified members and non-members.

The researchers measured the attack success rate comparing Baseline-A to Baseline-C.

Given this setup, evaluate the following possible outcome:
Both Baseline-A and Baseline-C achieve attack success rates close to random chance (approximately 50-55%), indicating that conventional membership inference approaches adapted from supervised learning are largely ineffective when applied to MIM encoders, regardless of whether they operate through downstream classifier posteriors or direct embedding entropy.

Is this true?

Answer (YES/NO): YES